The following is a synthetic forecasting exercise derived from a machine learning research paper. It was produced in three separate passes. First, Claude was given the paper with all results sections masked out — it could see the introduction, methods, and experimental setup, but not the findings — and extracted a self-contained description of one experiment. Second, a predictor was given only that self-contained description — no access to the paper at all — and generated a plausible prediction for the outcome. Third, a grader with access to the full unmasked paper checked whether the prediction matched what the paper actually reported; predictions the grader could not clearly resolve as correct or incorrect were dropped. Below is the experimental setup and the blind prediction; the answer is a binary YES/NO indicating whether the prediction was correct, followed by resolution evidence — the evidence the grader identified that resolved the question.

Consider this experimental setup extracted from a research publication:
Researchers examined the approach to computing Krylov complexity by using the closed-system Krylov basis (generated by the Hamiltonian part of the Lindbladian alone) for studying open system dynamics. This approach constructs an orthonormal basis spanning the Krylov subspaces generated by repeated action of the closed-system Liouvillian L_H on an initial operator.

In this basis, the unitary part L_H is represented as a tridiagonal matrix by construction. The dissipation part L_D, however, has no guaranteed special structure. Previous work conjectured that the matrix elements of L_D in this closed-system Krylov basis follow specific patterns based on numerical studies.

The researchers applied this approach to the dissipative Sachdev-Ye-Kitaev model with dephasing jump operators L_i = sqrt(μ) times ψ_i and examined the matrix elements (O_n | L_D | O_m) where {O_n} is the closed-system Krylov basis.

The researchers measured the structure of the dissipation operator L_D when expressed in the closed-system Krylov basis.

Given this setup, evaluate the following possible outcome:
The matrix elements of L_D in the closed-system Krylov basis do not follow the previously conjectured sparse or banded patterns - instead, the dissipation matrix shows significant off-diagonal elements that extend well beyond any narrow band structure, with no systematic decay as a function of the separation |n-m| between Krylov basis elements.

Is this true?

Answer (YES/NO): NO